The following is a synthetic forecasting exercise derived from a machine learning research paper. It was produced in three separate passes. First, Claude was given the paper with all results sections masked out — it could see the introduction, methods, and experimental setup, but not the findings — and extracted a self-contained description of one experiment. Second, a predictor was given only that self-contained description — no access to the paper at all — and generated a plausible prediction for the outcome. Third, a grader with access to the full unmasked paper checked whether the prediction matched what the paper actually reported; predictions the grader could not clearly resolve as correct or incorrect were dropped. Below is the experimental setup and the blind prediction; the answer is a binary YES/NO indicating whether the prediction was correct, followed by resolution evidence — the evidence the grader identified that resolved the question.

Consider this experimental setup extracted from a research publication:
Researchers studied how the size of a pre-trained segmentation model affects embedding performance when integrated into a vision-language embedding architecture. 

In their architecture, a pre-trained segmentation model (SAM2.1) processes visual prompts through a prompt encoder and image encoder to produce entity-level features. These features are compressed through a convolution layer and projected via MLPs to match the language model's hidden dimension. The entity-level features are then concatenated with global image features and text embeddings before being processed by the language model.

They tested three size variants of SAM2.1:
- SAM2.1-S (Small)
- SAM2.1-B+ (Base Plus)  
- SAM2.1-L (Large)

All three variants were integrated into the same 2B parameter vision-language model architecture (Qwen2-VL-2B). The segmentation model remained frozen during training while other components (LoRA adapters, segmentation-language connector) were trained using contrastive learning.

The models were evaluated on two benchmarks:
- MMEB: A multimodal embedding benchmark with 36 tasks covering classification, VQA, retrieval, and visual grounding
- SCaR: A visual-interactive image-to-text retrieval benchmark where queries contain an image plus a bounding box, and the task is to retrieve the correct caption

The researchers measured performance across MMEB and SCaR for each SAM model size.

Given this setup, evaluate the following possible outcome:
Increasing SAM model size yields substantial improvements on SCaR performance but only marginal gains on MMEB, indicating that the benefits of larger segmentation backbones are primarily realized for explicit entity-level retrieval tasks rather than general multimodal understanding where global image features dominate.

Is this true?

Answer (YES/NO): NO